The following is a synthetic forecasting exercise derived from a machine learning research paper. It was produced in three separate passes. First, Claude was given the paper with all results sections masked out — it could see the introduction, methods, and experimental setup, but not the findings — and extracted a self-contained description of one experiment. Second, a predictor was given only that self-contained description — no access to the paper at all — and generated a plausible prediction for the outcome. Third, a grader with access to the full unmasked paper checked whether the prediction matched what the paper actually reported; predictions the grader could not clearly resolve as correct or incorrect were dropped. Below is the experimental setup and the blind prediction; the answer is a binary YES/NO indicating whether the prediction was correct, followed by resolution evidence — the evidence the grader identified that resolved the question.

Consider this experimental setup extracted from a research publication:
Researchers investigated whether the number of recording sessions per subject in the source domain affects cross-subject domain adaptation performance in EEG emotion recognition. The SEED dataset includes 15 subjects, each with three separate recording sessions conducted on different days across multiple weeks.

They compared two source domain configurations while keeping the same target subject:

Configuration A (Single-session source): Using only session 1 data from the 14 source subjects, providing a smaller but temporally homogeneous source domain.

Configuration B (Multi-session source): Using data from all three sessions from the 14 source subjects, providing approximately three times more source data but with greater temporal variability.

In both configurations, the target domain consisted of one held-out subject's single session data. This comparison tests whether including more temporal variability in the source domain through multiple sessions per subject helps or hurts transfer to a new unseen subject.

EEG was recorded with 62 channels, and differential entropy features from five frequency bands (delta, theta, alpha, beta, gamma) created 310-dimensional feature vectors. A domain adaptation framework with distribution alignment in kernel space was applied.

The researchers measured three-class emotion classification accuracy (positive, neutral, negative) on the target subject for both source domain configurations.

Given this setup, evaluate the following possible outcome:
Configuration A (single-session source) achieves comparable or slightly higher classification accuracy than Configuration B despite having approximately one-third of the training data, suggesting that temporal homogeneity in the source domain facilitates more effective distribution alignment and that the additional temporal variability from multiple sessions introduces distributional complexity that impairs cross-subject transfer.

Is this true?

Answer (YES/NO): NO